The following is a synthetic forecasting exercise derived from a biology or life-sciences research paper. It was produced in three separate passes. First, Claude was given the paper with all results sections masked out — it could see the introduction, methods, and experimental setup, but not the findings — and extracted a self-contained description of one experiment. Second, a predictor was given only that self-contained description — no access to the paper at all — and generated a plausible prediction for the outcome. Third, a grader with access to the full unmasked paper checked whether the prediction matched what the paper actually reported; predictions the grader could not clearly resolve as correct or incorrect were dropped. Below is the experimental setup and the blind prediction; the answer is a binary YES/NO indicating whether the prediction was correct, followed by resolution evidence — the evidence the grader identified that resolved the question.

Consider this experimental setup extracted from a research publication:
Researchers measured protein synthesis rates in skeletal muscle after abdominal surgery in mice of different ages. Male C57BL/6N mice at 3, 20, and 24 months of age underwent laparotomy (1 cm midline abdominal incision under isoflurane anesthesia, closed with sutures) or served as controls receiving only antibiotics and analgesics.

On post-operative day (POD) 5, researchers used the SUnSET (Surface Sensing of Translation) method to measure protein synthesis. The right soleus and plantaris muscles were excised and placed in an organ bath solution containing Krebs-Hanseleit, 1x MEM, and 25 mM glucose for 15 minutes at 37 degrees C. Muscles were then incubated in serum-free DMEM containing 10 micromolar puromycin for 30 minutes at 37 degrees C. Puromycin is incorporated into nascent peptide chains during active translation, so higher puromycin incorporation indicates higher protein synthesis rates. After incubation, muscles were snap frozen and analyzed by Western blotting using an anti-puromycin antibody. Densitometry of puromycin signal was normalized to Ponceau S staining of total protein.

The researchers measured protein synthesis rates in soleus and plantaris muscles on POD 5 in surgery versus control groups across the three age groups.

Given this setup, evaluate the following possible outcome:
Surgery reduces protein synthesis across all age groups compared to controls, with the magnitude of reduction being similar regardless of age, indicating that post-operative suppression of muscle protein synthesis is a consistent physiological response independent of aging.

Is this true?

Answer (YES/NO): NO